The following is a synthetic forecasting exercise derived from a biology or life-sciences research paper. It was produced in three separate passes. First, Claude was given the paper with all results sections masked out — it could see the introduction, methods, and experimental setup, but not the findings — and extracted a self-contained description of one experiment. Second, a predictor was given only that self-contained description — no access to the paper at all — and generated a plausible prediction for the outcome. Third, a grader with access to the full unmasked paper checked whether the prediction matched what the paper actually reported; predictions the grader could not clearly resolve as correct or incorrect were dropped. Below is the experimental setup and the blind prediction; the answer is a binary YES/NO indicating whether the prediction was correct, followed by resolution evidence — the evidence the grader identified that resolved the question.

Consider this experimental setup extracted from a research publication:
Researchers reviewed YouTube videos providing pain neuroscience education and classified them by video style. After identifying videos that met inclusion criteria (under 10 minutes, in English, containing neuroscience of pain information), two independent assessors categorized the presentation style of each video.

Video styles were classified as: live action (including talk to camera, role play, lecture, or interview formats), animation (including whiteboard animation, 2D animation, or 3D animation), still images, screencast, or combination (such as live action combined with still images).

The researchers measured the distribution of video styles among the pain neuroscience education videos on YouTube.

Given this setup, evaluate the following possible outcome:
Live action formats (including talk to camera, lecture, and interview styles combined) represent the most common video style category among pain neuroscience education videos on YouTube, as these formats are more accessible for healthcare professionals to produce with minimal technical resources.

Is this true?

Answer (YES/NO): YES